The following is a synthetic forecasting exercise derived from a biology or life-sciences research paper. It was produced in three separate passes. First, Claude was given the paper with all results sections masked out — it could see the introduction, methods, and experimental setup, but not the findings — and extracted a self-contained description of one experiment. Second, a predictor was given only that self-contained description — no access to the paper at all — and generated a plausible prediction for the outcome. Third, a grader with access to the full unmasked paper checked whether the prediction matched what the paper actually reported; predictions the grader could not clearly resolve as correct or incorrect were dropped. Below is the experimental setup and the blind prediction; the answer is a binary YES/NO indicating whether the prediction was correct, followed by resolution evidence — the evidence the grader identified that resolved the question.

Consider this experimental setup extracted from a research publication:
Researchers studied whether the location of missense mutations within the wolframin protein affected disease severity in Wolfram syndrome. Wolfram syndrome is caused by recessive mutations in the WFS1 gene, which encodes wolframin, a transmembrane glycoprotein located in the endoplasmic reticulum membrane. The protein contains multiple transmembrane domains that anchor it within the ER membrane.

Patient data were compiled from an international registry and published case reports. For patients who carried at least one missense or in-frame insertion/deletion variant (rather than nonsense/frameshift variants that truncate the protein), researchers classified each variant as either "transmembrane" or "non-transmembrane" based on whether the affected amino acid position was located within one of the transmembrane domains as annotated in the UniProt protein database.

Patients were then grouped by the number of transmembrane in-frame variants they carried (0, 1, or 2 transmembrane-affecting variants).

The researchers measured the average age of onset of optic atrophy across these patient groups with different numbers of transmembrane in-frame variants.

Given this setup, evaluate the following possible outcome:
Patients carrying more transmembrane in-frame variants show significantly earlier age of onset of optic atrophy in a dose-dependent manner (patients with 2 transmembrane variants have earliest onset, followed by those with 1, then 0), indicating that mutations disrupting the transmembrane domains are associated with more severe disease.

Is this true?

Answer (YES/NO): YES